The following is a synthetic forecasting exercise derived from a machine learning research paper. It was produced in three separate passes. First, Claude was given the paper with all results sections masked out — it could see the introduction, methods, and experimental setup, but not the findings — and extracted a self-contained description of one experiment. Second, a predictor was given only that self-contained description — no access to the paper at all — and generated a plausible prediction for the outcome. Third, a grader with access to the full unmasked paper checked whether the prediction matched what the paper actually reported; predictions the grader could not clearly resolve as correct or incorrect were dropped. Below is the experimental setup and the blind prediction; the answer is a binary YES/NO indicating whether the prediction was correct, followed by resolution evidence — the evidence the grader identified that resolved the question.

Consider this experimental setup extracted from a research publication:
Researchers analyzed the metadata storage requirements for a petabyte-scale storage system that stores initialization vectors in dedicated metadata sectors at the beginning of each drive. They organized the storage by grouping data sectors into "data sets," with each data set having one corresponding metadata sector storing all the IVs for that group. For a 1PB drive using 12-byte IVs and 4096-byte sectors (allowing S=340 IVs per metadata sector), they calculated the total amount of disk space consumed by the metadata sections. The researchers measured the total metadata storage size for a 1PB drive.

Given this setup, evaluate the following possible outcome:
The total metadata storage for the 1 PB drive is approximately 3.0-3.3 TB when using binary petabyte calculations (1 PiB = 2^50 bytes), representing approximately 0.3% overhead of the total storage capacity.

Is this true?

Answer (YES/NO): NO